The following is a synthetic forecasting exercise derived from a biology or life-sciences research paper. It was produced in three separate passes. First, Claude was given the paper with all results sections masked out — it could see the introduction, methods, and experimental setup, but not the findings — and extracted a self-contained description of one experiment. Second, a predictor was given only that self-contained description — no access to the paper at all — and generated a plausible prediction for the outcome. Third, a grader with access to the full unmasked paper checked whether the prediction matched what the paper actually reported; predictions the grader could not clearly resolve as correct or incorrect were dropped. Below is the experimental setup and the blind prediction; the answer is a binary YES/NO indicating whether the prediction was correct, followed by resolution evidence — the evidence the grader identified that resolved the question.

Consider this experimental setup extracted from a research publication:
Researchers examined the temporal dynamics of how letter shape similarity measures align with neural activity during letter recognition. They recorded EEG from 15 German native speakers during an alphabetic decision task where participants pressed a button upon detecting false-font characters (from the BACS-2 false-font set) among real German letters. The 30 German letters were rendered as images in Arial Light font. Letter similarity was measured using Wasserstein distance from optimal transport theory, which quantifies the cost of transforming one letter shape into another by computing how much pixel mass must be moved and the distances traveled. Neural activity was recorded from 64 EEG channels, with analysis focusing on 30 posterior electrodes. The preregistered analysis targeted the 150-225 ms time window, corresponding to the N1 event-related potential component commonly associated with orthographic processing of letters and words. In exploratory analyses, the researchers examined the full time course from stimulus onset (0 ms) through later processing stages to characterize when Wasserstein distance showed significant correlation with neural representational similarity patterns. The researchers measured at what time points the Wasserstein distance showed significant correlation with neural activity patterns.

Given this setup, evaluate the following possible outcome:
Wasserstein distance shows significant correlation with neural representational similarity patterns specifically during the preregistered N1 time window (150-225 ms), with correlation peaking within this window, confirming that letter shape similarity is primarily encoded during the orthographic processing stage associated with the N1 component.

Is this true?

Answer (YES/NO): NO